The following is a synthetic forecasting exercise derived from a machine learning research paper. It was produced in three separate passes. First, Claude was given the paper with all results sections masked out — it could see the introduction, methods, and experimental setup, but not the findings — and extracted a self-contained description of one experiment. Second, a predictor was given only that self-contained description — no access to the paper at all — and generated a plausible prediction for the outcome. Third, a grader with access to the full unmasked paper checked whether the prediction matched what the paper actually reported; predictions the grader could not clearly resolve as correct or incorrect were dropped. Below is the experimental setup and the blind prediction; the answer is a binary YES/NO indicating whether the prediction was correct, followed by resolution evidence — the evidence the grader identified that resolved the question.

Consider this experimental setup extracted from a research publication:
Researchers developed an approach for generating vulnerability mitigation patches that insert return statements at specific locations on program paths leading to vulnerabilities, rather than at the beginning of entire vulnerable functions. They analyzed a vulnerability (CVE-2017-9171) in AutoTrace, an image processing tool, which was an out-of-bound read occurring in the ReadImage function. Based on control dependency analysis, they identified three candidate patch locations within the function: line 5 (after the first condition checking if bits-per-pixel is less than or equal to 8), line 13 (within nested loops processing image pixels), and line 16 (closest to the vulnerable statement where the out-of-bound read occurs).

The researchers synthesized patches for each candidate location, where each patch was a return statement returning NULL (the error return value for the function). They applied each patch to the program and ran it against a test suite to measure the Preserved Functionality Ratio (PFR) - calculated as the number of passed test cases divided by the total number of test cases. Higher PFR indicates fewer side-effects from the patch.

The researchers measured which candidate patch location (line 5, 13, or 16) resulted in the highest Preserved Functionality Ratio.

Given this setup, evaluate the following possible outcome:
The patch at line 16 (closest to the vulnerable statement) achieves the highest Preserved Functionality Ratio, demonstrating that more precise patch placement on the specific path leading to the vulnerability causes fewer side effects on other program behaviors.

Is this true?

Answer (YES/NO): NO